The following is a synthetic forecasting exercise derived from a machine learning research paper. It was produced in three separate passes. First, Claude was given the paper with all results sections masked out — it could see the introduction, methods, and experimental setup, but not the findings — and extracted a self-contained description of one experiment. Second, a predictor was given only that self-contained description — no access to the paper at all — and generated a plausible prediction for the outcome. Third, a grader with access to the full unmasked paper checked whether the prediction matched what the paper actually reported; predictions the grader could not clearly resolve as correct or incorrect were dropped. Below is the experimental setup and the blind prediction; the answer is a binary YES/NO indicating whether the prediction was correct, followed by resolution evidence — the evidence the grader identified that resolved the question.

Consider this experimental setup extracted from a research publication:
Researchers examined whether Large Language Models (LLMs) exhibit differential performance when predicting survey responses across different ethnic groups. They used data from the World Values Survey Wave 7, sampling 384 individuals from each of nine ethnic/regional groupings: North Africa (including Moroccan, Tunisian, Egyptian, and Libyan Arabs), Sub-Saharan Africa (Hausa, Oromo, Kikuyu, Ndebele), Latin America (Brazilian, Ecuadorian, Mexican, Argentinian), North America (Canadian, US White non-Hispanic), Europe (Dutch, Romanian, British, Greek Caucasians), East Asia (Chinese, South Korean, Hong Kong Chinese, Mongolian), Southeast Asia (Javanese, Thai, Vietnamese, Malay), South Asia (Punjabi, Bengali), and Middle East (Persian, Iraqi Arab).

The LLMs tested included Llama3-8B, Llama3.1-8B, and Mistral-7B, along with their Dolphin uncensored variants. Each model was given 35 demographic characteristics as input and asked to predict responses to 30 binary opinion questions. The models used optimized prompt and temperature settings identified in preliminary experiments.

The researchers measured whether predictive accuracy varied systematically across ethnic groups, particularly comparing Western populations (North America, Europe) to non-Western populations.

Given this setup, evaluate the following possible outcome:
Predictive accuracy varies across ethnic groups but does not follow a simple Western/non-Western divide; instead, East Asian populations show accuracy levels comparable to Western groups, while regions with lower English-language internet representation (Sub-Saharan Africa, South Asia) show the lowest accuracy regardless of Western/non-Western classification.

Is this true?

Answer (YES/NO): NO